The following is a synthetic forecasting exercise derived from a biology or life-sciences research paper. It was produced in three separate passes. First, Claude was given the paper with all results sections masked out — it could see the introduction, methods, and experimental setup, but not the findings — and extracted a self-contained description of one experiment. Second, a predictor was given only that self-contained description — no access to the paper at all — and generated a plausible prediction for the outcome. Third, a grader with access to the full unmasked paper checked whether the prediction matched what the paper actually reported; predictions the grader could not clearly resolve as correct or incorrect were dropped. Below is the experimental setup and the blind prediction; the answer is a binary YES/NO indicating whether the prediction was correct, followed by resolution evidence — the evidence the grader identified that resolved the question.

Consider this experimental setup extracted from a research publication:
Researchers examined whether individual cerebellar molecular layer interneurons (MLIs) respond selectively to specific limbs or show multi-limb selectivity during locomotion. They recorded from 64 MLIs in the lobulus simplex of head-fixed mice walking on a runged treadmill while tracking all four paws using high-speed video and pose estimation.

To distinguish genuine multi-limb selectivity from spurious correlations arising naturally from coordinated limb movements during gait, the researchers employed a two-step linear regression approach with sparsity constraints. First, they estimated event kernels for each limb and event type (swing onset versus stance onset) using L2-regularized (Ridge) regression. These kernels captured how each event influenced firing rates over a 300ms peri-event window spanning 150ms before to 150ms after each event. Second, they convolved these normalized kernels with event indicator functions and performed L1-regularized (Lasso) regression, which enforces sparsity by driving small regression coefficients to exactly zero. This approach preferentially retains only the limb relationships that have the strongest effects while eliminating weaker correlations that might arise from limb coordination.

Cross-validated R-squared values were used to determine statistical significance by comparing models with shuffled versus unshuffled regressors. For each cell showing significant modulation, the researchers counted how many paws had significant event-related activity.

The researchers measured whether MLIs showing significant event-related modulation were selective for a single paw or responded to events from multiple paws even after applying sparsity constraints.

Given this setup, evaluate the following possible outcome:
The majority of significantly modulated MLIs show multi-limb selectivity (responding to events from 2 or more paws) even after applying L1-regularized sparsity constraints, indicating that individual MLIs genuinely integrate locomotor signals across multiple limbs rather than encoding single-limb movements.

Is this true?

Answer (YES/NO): NO